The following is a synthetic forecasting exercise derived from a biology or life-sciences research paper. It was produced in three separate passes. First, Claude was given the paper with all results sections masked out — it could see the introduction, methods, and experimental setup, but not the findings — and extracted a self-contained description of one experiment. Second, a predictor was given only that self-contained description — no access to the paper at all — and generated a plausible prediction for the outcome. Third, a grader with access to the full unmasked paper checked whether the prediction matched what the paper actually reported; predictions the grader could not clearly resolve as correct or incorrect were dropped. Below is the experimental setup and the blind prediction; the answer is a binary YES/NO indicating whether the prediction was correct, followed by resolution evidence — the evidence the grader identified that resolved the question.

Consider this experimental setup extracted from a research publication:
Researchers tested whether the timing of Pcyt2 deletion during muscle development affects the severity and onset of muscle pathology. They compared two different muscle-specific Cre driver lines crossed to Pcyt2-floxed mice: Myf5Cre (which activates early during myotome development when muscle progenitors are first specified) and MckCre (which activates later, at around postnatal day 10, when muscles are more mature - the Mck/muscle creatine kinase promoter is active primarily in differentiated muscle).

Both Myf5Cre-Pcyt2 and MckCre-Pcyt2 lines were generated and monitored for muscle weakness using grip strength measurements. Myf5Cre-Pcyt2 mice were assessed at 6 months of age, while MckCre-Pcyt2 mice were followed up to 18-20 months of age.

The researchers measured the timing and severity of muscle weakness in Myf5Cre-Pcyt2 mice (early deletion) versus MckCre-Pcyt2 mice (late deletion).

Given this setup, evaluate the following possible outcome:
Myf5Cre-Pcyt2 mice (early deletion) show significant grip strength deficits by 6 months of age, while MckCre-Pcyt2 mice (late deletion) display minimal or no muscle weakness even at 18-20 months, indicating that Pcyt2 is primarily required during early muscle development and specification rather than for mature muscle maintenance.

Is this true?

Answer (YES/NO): NO